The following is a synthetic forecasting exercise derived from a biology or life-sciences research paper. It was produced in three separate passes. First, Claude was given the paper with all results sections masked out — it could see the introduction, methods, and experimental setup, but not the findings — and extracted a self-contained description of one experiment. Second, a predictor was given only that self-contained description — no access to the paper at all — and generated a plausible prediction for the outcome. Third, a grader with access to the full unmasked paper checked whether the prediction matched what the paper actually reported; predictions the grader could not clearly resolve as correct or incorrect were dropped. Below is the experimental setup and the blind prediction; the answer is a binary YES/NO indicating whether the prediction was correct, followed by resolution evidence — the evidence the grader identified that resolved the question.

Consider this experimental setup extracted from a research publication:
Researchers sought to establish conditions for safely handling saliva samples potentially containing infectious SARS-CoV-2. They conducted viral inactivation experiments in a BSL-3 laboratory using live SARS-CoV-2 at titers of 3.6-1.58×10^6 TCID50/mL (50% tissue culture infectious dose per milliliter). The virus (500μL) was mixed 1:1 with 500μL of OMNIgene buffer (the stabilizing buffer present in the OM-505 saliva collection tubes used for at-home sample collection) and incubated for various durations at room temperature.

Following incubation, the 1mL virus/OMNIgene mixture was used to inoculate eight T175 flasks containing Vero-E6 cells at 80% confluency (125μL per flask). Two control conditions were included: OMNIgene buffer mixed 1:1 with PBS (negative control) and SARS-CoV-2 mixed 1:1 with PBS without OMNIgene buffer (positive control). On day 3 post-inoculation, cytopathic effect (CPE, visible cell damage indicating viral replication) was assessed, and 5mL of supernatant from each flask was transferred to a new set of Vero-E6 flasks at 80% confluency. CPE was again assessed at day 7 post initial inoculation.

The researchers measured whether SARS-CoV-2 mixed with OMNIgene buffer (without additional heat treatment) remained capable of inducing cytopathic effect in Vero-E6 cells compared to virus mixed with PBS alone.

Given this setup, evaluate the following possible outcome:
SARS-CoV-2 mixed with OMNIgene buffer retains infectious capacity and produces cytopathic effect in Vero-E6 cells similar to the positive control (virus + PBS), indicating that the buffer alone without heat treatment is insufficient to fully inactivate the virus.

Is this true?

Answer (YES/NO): YES